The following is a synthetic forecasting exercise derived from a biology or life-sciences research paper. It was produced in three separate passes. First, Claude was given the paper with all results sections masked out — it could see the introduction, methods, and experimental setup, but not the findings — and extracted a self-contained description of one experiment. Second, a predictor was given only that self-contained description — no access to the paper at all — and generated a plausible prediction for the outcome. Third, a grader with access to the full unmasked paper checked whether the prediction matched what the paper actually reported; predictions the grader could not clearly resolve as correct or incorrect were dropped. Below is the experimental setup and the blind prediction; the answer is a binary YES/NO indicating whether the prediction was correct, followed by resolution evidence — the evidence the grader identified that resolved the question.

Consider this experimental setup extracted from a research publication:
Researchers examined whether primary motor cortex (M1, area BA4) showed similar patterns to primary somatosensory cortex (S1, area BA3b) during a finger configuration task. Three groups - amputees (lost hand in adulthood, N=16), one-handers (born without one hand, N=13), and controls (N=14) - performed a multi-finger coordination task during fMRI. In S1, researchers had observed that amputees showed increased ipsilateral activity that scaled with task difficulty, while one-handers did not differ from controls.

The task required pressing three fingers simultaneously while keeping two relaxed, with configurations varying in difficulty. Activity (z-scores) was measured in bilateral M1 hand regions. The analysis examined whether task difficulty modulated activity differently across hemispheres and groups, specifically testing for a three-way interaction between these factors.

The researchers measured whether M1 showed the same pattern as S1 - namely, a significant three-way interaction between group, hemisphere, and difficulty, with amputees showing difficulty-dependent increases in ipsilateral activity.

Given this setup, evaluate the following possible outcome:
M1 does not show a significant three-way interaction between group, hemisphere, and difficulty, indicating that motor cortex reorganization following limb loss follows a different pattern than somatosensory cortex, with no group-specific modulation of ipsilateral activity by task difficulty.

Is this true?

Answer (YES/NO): YES